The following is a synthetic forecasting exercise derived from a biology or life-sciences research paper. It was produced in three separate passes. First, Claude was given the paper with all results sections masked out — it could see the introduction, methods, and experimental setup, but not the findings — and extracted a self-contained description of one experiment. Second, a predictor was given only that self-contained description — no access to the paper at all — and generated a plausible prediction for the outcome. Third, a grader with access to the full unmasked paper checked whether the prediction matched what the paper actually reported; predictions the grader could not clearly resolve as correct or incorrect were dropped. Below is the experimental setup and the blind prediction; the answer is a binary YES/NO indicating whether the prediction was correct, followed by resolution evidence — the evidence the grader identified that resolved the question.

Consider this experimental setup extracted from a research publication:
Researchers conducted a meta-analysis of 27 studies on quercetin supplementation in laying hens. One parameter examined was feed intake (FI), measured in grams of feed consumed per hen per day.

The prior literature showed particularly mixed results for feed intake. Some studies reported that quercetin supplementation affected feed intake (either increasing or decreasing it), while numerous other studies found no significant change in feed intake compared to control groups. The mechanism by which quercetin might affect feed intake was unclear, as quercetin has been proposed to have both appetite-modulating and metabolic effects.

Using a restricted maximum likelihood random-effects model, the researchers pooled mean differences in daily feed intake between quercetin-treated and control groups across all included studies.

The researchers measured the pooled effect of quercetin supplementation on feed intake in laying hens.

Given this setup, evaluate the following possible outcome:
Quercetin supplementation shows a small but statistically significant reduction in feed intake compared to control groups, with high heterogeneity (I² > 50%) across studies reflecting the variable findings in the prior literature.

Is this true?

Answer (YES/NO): NO